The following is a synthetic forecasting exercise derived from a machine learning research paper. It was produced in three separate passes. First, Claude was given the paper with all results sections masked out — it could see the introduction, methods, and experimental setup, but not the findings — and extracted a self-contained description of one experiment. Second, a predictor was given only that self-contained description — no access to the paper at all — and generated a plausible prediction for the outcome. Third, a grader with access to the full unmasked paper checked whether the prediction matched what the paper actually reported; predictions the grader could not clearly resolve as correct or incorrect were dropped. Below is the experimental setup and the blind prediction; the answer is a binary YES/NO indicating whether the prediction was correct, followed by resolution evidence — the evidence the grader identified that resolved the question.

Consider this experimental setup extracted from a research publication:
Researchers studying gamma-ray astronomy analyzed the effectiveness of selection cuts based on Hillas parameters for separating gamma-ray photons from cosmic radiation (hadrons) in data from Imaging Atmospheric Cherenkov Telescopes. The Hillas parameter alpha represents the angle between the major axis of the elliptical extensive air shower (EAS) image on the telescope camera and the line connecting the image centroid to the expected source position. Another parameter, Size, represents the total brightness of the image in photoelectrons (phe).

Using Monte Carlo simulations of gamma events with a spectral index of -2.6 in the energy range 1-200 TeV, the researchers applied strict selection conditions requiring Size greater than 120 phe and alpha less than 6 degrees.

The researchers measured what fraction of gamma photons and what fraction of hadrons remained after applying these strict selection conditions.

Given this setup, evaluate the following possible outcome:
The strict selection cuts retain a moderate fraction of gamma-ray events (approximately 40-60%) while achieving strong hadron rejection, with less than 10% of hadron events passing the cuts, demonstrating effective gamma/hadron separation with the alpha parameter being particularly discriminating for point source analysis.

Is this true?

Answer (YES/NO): YES